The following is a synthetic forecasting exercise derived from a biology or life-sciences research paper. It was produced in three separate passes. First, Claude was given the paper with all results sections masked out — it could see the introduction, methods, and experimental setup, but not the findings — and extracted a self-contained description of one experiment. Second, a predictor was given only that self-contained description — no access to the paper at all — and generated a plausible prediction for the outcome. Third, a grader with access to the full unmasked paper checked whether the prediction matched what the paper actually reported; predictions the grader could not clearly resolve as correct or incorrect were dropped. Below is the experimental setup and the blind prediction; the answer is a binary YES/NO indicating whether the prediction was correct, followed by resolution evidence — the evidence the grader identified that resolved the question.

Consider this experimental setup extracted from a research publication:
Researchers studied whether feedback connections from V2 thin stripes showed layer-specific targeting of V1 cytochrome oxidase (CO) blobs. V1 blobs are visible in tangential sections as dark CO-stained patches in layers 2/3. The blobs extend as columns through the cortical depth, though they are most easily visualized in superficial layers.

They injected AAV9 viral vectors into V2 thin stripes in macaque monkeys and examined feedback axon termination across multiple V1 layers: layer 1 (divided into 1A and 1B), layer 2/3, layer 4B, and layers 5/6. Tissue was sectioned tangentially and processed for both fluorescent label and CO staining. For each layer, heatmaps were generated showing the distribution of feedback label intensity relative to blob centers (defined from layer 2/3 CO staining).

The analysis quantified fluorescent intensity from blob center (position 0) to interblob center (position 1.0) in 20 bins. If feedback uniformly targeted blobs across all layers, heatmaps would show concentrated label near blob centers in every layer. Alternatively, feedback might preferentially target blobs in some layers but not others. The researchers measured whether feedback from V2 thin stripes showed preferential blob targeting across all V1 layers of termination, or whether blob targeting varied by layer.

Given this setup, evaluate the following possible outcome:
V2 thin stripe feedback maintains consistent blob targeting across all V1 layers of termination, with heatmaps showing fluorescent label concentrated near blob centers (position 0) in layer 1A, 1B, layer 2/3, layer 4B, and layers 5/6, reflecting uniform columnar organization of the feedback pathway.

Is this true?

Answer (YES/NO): NO